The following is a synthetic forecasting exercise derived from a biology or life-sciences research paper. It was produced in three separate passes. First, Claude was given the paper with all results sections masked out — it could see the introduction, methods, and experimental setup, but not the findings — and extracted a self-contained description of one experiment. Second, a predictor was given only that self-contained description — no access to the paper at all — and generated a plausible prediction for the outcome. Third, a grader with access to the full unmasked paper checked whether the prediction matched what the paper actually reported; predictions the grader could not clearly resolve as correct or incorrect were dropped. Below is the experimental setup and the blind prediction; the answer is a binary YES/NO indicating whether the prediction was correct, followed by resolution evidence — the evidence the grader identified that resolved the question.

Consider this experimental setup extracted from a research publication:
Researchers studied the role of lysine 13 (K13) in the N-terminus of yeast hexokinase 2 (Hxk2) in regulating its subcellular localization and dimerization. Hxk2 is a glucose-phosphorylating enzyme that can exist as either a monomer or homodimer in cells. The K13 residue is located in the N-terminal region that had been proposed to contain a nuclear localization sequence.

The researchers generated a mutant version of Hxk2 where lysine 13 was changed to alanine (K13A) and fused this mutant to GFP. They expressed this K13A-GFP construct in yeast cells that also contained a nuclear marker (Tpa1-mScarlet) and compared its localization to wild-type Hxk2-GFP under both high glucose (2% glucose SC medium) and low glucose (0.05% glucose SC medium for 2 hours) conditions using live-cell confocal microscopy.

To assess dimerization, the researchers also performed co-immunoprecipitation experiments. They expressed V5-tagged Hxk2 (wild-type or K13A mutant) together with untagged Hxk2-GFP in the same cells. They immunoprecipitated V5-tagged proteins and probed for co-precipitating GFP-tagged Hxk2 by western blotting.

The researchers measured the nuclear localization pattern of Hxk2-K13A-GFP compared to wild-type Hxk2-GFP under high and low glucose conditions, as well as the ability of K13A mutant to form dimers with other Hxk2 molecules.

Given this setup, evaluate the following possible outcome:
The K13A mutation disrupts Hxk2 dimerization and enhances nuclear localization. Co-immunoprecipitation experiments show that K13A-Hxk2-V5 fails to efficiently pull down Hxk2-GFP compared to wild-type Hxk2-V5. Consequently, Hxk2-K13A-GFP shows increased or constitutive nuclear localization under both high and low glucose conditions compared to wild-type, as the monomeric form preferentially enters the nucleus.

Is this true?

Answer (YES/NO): NO